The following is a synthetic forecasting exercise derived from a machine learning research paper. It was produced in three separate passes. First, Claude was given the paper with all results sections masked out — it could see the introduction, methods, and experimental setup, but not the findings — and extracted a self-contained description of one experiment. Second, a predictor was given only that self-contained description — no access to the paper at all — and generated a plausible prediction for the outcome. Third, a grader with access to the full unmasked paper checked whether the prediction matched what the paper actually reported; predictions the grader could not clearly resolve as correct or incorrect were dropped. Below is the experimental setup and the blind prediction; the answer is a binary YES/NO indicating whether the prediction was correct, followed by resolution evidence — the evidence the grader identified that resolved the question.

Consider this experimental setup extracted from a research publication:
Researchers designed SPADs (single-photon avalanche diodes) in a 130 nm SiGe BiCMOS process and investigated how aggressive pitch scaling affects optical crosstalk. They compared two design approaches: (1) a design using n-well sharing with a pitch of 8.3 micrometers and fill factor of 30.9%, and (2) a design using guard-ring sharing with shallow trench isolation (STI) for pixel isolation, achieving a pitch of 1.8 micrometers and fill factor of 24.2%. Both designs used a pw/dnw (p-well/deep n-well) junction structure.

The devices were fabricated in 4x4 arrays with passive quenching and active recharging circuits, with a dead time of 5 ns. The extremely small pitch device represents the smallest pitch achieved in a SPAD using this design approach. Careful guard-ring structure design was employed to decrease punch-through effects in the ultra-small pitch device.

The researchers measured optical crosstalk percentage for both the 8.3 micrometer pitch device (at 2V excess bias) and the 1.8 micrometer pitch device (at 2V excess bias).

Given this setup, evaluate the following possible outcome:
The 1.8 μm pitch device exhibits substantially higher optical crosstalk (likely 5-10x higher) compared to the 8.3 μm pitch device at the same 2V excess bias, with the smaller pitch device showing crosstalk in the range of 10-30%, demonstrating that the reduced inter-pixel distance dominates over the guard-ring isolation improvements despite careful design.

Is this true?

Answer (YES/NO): YES